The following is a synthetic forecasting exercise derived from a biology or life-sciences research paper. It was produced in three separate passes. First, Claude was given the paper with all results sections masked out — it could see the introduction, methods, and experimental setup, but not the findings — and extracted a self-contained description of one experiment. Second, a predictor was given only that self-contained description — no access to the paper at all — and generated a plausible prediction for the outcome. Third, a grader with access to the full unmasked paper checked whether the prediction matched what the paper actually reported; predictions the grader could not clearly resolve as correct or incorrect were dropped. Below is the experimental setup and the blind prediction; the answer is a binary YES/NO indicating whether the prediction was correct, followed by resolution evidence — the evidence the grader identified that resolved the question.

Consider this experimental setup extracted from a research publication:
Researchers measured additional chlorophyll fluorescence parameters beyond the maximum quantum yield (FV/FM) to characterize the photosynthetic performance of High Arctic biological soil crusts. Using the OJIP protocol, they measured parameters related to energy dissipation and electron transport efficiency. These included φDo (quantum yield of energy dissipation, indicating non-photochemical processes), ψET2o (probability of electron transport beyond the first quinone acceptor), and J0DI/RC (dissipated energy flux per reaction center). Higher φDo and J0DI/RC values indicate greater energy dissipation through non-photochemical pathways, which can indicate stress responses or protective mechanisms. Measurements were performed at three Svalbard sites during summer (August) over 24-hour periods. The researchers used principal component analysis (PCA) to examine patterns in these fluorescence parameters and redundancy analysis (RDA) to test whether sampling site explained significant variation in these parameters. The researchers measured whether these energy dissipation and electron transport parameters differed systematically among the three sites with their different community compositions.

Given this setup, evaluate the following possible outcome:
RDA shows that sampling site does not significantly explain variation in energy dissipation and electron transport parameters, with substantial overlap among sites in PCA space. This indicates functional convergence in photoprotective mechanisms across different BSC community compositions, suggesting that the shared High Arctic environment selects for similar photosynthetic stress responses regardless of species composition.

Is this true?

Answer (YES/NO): NO